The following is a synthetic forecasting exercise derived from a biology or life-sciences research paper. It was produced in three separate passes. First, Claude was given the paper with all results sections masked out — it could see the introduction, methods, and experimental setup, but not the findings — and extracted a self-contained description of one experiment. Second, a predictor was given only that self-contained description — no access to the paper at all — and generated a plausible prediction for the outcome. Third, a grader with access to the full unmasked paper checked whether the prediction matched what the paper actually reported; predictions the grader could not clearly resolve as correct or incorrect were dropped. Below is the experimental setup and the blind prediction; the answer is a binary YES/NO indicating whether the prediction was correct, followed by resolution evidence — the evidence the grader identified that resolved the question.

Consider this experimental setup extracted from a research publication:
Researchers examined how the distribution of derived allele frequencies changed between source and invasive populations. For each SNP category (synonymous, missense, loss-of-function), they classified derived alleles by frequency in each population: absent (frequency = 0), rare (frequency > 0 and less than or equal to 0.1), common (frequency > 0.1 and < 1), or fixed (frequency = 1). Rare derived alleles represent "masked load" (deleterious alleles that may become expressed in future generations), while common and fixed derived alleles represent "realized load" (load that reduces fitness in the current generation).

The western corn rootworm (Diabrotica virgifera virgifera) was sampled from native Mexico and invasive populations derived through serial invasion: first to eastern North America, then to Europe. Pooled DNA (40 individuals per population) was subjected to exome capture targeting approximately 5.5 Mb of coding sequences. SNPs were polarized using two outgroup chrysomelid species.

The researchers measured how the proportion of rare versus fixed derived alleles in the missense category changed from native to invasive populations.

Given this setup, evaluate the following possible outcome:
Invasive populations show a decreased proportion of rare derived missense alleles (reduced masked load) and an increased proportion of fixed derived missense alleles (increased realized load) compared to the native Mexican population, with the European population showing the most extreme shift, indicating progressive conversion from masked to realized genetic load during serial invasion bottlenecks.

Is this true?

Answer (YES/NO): NO